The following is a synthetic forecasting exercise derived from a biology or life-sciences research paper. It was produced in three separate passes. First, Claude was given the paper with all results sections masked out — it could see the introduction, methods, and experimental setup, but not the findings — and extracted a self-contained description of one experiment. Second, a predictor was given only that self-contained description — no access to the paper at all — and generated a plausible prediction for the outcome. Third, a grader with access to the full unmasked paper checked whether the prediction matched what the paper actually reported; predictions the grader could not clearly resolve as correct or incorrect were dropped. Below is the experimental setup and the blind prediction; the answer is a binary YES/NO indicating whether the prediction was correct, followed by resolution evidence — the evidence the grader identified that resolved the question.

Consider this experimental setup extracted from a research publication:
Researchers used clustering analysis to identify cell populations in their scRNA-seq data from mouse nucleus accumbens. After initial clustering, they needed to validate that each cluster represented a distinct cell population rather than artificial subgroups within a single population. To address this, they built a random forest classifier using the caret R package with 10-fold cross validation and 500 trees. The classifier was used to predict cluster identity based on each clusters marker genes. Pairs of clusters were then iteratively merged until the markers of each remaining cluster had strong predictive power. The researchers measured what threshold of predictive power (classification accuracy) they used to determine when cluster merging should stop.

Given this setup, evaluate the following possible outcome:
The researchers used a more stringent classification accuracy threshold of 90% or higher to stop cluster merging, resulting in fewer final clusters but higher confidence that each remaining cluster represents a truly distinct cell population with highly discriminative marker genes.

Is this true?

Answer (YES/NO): NO